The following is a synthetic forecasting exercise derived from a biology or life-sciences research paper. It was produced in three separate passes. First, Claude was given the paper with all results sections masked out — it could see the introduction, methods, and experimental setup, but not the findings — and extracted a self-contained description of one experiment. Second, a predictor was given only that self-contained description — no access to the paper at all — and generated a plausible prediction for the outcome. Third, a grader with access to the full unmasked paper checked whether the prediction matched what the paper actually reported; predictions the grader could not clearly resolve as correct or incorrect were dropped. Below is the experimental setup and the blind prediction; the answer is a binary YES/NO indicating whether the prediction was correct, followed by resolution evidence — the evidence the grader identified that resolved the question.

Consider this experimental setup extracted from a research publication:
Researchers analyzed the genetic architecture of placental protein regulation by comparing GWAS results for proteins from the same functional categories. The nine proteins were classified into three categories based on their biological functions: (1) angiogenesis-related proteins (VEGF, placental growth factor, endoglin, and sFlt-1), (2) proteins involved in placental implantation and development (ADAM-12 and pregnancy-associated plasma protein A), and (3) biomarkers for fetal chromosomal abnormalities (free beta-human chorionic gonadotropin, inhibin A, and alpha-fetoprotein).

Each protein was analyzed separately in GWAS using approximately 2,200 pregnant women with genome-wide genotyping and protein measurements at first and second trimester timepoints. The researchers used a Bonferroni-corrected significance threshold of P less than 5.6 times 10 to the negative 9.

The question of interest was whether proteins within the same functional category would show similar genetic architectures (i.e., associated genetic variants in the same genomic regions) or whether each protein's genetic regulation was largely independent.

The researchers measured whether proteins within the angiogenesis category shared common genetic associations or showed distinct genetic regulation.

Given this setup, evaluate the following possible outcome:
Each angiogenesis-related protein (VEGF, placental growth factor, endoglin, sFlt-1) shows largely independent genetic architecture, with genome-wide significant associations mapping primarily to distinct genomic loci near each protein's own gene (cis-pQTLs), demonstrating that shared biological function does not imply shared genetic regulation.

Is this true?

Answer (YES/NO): NO